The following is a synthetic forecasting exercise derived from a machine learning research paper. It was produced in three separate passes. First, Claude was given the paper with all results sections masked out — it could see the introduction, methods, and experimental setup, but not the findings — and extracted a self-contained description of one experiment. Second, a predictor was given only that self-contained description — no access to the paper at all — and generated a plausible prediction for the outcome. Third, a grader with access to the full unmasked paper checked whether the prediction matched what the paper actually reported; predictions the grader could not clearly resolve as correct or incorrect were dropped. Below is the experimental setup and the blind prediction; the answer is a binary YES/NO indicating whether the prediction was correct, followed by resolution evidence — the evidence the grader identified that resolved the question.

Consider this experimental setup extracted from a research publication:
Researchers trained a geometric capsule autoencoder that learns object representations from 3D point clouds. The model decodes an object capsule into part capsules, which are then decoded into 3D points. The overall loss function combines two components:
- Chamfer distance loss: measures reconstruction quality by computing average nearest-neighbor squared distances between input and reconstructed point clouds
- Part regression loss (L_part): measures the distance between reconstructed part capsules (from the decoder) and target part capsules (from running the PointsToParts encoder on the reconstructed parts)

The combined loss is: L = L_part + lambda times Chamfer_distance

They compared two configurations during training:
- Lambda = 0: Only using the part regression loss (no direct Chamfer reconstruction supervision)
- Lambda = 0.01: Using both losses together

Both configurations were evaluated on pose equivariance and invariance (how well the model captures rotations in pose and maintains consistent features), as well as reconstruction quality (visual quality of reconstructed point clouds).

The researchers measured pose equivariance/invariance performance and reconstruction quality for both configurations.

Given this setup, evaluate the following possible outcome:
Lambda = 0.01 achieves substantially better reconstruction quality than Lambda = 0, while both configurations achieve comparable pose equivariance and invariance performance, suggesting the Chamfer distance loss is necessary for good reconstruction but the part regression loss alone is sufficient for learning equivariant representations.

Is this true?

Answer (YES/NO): YES